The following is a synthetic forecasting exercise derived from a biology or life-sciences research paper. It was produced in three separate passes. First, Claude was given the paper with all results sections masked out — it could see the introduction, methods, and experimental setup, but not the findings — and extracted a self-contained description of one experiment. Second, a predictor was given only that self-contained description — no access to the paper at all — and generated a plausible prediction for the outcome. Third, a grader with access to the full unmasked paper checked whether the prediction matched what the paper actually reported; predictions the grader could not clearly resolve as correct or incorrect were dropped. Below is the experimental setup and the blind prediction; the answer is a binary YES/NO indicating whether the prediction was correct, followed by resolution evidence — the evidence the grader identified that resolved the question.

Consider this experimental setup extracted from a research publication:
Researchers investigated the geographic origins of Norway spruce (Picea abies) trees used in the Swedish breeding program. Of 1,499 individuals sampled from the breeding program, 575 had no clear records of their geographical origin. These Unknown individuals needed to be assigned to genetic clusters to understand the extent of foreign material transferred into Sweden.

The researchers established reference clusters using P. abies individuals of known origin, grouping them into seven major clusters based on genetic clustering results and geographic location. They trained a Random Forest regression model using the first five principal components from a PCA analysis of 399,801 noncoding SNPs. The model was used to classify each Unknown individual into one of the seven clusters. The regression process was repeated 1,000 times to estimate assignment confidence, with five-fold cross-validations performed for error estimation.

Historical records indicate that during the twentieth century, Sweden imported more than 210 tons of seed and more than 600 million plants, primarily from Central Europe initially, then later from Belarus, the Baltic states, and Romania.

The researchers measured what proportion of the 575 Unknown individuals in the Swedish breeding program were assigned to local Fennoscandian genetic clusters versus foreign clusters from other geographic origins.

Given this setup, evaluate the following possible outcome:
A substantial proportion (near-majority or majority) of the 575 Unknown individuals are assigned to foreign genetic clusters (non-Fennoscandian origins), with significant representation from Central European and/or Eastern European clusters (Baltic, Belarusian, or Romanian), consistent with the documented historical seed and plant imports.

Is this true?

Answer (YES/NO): NO